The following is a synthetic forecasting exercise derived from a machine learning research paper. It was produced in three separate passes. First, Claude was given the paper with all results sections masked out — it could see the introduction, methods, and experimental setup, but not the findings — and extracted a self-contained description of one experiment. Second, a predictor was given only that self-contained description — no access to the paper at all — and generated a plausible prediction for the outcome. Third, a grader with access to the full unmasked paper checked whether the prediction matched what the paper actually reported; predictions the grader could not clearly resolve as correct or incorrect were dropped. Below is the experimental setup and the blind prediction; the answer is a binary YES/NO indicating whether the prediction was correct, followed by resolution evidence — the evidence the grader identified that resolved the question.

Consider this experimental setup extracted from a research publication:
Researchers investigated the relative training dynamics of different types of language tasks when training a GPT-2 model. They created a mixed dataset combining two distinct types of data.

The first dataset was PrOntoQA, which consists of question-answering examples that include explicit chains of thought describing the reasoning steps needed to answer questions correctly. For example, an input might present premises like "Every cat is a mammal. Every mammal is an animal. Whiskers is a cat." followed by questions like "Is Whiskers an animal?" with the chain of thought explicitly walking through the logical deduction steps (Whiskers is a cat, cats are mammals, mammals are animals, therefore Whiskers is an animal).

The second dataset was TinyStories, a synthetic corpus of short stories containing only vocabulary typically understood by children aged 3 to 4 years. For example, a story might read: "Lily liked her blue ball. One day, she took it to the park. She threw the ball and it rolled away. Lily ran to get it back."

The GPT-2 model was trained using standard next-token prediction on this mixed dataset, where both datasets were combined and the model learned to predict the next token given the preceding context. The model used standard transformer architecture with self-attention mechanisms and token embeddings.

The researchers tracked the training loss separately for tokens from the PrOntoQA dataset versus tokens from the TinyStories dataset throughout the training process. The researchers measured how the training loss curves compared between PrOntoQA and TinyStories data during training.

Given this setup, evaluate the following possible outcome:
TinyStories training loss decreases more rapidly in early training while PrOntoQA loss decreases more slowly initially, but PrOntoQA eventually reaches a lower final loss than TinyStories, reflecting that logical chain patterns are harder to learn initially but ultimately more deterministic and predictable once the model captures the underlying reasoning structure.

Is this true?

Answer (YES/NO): NO